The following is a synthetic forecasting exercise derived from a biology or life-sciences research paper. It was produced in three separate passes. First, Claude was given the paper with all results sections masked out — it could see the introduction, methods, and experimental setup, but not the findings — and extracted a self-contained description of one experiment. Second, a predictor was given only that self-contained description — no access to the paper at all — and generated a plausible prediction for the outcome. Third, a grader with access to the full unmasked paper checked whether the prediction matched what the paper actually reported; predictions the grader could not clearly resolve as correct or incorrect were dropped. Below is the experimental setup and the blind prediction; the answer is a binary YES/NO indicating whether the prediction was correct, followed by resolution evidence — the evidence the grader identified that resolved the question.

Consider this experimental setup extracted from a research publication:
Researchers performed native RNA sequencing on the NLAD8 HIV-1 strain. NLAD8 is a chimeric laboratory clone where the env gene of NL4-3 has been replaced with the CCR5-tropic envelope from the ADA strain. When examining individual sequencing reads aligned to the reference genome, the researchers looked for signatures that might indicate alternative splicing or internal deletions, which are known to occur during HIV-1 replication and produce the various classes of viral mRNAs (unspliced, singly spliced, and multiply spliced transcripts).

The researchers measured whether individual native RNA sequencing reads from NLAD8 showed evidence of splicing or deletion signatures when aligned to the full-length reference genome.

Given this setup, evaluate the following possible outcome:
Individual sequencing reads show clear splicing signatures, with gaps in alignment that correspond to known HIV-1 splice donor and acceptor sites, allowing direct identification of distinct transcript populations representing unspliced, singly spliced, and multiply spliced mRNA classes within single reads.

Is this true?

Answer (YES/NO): NO